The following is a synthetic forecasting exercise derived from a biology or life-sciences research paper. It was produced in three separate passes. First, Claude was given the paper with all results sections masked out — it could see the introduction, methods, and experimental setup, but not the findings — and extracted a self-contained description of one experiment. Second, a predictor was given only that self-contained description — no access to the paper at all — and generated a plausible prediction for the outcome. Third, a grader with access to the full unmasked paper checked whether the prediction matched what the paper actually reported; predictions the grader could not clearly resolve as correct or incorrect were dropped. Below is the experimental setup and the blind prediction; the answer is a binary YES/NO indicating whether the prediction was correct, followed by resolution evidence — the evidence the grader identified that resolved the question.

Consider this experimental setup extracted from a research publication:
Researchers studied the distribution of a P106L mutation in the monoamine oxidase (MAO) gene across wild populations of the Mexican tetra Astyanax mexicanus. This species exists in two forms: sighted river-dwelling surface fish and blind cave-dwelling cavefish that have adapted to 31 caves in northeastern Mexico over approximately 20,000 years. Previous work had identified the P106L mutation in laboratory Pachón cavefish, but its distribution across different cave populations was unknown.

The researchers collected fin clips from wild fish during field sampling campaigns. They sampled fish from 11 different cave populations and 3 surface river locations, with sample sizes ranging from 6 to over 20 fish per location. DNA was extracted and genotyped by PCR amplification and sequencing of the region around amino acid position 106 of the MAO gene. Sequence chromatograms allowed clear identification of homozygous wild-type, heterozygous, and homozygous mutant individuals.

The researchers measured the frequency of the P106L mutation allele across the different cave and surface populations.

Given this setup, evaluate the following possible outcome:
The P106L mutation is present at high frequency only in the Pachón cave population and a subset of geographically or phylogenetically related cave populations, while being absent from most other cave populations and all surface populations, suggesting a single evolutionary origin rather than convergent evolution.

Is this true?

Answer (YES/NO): YES